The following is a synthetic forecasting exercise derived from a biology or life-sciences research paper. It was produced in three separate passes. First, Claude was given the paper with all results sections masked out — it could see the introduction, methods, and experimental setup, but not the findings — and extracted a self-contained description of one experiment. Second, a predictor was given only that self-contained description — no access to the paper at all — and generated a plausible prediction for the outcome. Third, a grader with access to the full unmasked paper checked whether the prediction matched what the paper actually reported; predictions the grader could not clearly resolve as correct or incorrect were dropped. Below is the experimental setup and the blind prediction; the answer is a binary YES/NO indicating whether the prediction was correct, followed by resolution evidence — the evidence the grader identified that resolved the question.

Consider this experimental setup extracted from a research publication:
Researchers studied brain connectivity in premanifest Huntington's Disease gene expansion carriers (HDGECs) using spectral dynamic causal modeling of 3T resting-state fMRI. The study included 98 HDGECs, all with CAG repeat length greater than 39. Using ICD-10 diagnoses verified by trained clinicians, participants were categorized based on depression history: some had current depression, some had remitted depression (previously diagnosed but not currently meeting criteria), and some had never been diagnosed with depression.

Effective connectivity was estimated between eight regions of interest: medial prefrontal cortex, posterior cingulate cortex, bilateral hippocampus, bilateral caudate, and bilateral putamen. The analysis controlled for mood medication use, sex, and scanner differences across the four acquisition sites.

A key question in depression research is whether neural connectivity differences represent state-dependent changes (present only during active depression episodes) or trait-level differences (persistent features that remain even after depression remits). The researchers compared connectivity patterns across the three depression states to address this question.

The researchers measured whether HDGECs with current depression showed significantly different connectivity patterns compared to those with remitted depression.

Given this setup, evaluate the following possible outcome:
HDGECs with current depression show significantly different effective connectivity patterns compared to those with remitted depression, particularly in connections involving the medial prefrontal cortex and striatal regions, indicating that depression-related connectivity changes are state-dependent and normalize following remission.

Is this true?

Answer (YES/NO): NO